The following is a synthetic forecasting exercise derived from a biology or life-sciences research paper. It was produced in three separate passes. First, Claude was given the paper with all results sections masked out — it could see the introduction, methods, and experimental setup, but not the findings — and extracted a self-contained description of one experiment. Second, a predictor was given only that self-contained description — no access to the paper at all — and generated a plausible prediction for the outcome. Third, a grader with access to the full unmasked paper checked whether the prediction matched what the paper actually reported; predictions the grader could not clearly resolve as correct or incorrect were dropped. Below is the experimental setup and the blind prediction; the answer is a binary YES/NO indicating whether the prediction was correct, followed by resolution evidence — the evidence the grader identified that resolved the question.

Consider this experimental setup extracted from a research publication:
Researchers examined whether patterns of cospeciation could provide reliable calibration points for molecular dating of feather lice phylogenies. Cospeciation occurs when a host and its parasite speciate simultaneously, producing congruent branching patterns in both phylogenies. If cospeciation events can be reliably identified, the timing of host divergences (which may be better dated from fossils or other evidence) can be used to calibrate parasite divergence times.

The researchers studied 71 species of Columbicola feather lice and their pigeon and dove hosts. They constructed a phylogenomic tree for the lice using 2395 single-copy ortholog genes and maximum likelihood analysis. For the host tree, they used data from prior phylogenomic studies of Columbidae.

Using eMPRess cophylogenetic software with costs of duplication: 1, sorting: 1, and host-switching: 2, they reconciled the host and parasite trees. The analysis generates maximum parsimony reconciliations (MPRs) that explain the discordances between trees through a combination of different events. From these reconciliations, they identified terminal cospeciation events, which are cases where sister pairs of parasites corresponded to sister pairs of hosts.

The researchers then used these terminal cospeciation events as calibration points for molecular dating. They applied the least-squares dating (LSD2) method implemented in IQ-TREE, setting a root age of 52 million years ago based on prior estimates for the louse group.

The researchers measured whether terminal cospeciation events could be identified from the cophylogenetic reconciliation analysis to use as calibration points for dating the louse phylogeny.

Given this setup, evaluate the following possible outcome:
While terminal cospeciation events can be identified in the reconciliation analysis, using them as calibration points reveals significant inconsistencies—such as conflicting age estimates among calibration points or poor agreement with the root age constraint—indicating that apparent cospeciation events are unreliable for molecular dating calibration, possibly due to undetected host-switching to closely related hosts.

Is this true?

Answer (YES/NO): NO